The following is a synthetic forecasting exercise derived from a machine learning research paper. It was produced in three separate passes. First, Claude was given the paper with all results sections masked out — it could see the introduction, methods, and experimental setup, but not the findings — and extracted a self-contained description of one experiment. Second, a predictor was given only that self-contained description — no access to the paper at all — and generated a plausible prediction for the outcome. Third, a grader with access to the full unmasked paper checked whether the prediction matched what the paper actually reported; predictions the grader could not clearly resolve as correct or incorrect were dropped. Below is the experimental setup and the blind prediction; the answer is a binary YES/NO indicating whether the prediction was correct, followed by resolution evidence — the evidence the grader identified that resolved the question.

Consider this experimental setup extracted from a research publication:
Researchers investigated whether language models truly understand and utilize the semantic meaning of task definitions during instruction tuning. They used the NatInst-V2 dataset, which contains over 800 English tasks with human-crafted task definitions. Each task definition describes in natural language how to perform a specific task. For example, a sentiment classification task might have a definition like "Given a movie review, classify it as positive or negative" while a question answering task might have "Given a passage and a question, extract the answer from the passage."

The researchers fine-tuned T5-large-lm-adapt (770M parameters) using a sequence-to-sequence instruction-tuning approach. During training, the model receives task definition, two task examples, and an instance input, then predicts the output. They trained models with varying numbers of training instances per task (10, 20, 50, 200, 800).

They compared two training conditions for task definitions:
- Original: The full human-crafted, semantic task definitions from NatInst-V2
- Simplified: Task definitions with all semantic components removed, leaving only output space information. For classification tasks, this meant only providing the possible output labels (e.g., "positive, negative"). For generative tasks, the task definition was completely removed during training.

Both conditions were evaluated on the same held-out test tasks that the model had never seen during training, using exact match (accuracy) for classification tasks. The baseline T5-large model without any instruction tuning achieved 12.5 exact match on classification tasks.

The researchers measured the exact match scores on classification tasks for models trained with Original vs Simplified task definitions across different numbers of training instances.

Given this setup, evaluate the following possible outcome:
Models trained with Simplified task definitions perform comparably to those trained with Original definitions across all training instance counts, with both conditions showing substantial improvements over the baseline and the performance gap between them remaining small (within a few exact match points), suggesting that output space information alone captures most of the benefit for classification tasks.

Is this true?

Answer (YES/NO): YES